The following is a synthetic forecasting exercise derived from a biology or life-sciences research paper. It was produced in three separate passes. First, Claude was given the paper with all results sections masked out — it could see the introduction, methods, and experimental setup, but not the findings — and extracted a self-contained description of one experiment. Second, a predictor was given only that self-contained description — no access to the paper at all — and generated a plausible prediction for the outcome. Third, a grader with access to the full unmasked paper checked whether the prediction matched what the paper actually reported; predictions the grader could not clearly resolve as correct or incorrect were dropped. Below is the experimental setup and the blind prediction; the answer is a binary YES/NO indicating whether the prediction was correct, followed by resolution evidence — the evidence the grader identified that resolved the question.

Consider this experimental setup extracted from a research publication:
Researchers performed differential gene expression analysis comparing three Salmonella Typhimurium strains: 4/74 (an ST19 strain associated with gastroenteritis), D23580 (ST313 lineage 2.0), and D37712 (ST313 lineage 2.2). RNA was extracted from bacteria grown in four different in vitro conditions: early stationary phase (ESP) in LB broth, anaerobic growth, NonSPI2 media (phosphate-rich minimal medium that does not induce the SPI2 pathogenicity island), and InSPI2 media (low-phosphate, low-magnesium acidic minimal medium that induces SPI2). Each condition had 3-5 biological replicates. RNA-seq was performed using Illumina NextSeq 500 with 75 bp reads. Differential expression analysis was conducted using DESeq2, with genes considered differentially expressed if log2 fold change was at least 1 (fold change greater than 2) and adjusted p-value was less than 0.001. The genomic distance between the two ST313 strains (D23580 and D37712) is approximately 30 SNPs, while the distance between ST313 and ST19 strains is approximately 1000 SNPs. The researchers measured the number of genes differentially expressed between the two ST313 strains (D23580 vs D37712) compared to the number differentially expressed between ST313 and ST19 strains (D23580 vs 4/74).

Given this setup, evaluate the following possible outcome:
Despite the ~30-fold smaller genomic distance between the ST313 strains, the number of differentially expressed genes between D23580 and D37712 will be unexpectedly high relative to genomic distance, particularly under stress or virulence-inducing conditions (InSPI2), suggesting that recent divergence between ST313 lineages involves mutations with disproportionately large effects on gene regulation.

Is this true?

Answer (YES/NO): NO